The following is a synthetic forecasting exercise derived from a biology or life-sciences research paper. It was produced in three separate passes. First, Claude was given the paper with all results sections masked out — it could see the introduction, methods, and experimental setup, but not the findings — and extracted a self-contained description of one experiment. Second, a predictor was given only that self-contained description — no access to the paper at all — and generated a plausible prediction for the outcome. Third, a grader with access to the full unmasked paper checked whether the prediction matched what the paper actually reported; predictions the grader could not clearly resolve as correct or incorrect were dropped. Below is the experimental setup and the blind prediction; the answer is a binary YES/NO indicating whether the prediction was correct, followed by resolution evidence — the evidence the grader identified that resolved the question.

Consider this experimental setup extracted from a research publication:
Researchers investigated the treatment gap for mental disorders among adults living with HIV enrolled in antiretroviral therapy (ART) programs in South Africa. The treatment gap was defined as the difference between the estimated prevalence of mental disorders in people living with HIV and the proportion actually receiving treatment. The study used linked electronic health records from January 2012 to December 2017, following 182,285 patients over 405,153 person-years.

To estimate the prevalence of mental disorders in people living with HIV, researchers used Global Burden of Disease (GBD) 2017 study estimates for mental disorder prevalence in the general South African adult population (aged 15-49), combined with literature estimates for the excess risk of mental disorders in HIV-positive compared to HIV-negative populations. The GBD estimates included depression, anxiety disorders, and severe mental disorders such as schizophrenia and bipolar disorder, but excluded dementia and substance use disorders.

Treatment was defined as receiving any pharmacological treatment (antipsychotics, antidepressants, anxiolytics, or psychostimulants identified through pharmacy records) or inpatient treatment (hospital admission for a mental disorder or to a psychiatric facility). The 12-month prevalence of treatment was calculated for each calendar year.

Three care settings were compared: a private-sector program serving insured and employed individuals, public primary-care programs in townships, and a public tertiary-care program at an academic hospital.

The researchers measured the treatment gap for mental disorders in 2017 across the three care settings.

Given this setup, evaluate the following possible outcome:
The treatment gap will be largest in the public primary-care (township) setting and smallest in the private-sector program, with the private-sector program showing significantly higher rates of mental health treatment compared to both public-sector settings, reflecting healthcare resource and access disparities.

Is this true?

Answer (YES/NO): YES